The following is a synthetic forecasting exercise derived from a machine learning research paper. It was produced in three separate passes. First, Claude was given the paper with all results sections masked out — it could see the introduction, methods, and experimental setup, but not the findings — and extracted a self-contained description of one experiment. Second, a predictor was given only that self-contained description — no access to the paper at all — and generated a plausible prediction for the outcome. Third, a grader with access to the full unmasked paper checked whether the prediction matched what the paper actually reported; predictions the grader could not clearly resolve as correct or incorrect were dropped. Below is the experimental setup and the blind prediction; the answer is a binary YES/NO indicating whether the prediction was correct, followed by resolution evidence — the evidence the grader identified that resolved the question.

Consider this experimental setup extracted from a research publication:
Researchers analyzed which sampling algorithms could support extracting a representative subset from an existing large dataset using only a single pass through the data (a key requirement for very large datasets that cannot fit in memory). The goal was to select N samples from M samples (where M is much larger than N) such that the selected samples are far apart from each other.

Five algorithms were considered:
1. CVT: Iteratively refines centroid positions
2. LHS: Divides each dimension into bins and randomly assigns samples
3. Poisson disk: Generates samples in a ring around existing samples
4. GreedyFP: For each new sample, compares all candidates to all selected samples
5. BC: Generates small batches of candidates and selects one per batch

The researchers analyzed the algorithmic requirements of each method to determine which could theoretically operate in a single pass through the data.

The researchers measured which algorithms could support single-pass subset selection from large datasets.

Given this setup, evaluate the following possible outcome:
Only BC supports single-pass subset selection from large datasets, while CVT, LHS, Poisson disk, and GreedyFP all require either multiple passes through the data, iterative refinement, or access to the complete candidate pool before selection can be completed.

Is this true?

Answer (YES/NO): NO